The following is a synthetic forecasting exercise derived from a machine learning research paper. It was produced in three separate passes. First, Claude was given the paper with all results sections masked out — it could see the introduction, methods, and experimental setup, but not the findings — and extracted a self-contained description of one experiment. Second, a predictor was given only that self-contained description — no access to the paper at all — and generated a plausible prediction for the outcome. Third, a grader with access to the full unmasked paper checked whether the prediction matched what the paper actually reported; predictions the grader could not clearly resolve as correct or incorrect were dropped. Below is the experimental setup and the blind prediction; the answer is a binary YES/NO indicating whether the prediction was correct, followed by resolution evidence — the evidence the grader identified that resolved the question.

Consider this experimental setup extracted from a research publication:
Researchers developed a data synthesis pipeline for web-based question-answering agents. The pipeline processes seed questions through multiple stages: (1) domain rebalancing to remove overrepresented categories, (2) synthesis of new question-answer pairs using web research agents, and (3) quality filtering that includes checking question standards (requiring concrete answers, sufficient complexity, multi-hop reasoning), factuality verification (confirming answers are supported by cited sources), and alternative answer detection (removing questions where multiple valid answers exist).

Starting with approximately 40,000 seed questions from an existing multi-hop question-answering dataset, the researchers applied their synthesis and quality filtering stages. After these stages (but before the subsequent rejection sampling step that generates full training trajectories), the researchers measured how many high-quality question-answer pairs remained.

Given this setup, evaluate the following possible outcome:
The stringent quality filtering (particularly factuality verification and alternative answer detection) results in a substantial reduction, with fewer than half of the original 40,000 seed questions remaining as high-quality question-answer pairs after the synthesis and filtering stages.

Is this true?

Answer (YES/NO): YES